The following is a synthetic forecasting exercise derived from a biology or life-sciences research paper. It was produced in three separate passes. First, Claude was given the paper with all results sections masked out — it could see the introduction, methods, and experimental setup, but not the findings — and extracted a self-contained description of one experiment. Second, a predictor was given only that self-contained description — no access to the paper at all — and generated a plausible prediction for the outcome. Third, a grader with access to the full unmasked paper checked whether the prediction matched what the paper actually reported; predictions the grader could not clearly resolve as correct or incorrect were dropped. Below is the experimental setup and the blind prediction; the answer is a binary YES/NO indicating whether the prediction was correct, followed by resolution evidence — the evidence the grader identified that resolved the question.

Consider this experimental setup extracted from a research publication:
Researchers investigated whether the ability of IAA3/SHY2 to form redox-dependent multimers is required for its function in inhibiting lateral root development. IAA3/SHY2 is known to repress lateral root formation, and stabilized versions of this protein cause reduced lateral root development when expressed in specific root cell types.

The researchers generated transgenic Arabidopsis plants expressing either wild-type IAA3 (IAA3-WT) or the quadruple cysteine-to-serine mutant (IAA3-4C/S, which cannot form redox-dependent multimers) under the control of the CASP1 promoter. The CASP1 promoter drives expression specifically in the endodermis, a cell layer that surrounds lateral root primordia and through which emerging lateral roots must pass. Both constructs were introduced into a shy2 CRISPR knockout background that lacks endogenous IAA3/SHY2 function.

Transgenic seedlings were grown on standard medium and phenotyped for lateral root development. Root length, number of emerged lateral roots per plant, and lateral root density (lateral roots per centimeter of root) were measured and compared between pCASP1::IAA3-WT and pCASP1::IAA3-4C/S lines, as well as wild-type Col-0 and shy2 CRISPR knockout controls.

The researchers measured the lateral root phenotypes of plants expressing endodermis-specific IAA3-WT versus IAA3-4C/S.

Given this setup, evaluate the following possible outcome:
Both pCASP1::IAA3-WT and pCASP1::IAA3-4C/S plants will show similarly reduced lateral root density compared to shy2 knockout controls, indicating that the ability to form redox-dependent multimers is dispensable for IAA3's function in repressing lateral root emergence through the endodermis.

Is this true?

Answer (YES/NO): NO